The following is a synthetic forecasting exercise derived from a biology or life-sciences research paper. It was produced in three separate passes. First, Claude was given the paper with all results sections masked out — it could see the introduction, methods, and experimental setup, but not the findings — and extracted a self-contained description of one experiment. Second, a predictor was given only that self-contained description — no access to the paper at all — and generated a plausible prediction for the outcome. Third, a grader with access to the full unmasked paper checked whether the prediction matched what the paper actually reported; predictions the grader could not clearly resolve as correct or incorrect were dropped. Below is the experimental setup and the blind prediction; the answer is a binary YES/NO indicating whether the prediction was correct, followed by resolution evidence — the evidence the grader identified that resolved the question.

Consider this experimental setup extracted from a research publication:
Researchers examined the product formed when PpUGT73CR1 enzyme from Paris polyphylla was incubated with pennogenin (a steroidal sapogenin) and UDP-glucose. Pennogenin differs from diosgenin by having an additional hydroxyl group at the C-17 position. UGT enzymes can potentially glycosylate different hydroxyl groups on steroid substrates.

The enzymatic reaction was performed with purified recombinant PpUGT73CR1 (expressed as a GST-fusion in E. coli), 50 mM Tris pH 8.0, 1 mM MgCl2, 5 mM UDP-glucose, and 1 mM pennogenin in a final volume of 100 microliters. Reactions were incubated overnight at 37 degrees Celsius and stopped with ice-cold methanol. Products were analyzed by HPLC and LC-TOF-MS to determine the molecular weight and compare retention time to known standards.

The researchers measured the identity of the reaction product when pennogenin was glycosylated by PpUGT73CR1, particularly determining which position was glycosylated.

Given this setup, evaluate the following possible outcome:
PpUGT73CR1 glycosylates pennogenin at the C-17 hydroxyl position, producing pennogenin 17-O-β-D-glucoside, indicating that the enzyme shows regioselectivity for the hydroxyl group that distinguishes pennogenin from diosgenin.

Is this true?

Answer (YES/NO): NO